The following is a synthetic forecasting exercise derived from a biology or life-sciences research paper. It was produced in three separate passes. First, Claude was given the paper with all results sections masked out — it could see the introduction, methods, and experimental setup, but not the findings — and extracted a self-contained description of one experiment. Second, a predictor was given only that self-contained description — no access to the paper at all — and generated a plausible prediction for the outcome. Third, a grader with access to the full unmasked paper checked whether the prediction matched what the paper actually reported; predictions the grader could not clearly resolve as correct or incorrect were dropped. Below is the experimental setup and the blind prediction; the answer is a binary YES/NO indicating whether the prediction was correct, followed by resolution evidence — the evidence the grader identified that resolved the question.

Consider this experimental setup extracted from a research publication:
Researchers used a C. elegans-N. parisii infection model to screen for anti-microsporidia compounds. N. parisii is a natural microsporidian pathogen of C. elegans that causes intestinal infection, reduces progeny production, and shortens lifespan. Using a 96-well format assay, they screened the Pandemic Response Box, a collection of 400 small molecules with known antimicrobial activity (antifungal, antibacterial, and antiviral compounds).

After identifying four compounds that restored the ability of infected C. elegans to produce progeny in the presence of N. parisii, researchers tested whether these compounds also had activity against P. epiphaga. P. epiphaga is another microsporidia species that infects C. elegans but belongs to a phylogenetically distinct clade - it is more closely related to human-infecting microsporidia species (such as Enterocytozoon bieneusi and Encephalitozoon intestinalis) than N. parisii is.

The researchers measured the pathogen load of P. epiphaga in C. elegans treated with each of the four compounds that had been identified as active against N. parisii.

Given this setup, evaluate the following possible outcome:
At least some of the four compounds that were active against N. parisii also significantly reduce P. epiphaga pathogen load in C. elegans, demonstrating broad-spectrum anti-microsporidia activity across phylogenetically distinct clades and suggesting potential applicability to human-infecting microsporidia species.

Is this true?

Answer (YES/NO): YES